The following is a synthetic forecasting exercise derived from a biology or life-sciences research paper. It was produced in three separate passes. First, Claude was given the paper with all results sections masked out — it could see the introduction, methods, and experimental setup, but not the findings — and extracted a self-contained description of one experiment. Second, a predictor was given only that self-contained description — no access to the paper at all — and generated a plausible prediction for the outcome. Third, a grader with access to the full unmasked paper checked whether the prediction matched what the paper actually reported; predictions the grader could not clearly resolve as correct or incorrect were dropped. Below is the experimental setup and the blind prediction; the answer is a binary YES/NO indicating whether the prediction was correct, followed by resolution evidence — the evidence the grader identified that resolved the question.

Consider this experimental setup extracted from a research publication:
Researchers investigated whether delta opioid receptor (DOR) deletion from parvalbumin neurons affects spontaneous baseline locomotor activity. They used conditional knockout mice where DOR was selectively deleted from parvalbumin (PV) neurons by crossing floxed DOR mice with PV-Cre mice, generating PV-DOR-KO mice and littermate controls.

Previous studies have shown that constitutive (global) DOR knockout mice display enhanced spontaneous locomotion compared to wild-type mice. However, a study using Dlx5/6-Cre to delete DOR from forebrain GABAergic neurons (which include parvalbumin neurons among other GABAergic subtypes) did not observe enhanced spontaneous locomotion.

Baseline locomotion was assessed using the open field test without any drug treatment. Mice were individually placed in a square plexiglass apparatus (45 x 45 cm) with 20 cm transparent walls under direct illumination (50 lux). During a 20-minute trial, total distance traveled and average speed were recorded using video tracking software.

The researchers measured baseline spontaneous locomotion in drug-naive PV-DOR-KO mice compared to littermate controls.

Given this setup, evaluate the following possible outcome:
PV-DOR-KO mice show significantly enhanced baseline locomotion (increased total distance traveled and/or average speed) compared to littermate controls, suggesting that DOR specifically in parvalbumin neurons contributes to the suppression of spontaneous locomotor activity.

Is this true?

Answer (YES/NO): NO